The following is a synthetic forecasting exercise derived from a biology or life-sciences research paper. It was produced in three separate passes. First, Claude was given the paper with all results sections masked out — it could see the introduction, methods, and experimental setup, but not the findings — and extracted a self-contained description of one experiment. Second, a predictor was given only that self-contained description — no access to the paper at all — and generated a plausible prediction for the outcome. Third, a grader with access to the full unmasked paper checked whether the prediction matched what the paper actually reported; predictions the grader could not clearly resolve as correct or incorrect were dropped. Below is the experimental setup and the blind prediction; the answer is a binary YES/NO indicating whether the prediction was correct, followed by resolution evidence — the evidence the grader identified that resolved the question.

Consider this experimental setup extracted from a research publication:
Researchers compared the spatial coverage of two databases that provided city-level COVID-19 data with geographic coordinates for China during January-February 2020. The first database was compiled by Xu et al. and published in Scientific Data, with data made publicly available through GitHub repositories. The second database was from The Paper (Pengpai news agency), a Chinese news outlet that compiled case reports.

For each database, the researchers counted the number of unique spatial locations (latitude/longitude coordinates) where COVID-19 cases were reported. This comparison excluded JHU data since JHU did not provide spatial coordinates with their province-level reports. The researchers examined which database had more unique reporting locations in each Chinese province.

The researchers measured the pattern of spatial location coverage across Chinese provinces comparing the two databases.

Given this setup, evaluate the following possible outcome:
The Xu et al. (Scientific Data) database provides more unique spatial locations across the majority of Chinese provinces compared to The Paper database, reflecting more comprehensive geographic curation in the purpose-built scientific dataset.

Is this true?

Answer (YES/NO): YES